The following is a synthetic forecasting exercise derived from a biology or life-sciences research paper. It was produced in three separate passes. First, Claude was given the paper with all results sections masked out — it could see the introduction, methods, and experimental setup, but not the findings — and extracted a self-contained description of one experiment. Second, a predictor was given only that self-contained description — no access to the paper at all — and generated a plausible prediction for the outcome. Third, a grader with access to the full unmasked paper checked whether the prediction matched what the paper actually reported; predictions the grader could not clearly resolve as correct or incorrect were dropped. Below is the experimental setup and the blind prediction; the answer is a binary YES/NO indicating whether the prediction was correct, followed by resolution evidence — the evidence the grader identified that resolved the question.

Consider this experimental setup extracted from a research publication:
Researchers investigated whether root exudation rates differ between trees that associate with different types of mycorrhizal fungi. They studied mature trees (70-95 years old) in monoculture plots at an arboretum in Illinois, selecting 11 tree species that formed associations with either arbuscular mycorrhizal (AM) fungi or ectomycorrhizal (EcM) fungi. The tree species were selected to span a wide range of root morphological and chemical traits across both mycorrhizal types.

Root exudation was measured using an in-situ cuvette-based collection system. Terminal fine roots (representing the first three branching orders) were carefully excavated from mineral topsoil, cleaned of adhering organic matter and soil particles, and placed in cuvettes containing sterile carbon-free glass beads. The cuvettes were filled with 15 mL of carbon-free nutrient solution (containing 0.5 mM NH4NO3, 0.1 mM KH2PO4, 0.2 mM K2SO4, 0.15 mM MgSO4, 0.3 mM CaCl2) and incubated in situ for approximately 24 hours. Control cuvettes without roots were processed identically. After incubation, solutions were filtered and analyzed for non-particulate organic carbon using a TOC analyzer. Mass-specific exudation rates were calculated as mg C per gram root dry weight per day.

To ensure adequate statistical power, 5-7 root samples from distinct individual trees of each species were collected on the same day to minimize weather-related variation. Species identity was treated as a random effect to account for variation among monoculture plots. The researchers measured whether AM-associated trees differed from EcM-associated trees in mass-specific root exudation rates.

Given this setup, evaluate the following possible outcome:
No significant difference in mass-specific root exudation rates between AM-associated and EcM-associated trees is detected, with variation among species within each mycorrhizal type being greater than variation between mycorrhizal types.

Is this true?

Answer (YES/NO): NO